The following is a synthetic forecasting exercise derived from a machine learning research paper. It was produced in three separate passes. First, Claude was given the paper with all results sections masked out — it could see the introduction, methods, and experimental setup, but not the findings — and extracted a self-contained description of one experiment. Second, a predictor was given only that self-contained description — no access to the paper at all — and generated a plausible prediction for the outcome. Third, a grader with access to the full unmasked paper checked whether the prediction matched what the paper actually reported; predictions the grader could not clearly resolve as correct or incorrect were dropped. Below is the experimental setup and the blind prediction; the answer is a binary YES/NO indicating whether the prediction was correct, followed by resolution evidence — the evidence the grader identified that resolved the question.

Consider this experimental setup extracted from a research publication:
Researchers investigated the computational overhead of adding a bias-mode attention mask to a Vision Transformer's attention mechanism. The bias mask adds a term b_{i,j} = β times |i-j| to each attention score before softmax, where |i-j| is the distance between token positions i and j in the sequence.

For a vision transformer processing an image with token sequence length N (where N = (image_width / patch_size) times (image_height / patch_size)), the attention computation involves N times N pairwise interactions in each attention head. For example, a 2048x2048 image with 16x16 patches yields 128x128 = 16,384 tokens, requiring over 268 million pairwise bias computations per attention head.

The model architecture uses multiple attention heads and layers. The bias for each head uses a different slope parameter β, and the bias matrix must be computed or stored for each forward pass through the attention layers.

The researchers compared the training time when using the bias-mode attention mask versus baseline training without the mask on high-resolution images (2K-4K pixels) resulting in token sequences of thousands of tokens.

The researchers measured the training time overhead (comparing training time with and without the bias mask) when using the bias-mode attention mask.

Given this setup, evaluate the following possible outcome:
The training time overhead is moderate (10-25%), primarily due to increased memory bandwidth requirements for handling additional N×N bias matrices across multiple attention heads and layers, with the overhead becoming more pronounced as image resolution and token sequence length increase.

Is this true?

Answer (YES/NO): NO